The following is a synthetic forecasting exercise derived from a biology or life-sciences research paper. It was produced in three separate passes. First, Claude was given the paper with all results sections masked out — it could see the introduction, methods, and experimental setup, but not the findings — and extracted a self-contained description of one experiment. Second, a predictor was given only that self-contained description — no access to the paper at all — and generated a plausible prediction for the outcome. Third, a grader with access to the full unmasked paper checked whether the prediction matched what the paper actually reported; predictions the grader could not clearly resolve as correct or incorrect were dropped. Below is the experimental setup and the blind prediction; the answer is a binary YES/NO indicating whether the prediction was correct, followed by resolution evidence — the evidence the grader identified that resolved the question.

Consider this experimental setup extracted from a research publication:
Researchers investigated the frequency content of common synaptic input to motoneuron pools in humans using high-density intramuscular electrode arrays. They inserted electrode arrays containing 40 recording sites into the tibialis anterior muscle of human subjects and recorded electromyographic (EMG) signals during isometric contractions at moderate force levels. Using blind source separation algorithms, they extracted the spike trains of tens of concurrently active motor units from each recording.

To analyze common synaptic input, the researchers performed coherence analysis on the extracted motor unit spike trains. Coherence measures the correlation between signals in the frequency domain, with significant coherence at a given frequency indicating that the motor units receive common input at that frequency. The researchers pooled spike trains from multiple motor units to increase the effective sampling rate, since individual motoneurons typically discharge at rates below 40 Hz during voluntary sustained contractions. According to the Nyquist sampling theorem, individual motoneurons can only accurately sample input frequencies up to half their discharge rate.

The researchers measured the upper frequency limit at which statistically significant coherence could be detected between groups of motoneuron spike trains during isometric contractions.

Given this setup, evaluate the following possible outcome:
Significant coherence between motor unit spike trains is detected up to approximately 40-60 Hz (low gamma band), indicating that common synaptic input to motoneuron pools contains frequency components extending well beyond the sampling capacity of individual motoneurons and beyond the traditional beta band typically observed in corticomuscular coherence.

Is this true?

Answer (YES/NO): NO